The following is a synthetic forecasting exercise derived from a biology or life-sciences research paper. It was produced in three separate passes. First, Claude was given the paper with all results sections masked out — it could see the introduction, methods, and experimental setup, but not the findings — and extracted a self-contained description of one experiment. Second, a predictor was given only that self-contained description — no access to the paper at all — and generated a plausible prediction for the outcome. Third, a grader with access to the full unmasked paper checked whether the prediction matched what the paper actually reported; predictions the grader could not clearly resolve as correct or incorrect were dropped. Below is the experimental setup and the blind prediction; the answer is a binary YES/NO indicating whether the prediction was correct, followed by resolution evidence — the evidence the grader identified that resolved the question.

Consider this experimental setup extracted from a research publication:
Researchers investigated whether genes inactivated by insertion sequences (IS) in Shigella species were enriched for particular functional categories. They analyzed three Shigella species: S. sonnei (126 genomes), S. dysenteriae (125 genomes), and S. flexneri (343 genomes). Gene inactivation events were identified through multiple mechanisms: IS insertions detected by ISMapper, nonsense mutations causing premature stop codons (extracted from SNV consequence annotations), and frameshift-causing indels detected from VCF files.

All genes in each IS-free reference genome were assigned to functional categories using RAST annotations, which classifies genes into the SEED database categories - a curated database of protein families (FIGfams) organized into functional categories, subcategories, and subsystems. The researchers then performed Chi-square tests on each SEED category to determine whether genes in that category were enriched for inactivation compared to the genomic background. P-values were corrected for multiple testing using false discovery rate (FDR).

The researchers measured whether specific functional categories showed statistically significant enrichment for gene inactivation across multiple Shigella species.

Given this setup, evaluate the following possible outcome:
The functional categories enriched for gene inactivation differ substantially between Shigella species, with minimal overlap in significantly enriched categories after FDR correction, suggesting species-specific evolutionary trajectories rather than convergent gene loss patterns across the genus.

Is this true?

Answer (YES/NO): NO